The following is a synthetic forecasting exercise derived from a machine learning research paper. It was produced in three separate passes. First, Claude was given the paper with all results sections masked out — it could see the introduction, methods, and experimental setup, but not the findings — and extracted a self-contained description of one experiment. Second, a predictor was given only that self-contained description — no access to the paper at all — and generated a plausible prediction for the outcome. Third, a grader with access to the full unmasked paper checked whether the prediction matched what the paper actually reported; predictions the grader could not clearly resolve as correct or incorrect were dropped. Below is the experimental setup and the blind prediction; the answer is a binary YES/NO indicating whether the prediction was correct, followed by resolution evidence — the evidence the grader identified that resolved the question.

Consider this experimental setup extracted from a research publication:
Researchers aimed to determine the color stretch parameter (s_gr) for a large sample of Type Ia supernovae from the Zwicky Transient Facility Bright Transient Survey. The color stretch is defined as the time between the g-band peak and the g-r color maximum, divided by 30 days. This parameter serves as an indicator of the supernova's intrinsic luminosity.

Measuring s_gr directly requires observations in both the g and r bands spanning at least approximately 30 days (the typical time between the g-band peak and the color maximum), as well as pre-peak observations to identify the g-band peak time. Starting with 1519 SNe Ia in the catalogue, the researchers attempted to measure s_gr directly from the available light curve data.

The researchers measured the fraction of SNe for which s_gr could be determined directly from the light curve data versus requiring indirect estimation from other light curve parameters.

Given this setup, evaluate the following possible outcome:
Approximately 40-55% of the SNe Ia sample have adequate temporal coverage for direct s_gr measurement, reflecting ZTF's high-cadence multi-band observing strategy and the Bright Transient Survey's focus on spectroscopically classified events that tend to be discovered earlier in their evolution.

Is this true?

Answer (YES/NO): NO